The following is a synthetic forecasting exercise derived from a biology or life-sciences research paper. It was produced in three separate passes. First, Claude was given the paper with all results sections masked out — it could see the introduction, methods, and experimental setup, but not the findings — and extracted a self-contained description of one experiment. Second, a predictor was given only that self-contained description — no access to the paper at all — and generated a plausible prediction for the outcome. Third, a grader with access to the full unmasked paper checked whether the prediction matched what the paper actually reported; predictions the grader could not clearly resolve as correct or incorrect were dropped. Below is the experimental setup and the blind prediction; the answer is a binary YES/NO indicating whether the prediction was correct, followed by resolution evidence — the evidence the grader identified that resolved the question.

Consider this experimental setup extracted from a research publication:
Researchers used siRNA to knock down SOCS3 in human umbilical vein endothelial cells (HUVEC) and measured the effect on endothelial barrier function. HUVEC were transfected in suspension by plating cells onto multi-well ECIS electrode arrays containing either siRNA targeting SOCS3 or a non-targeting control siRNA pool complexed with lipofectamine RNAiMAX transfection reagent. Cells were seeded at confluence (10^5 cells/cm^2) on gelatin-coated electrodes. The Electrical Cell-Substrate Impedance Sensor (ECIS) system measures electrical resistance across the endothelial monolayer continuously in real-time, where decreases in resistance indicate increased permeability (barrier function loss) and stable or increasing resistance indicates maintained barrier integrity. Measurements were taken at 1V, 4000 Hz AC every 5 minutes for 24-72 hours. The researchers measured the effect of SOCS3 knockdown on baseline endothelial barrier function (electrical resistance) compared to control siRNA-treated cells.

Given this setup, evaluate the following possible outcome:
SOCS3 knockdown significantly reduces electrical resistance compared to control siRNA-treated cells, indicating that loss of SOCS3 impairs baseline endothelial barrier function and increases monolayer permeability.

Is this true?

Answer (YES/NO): NO